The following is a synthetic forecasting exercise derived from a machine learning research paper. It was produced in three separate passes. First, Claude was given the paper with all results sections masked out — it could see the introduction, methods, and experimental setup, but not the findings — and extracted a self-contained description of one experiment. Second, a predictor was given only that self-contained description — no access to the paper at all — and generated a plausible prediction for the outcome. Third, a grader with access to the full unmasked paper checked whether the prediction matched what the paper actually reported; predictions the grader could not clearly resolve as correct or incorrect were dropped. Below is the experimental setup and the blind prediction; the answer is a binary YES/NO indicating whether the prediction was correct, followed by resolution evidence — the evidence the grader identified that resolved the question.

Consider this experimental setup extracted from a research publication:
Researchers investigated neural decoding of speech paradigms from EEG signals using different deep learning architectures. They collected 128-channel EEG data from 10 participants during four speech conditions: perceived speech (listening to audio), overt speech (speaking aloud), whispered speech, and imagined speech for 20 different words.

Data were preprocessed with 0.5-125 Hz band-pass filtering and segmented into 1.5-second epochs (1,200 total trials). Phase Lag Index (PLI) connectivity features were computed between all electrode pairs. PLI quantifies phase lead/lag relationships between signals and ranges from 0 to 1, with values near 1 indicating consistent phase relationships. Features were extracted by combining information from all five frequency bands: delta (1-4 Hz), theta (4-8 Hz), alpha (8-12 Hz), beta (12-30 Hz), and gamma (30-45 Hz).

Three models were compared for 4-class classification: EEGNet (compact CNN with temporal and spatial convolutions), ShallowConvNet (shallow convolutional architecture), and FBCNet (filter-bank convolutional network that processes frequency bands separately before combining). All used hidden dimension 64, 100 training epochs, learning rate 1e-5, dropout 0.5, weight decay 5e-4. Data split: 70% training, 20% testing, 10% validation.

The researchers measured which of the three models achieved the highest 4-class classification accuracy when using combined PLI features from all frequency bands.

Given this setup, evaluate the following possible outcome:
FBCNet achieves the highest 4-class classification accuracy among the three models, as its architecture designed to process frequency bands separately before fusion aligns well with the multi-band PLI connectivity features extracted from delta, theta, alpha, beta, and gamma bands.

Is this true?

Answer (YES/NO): NO